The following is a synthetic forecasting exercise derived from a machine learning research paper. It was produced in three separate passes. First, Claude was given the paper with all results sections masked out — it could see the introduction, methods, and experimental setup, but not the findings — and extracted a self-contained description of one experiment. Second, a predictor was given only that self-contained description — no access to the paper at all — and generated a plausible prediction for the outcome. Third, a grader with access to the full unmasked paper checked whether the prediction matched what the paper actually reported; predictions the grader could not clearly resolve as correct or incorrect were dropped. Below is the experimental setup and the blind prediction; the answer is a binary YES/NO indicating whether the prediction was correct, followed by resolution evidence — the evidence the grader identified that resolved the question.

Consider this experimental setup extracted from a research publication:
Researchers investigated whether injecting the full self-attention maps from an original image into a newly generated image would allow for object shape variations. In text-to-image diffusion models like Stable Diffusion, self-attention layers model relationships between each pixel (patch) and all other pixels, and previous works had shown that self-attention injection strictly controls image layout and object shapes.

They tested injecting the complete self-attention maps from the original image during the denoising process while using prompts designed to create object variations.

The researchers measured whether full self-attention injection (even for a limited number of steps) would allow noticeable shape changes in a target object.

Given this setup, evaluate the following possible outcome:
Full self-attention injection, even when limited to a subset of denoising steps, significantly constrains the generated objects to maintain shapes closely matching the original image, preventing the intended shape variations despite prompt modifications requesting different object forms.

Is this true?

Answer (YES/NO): YES